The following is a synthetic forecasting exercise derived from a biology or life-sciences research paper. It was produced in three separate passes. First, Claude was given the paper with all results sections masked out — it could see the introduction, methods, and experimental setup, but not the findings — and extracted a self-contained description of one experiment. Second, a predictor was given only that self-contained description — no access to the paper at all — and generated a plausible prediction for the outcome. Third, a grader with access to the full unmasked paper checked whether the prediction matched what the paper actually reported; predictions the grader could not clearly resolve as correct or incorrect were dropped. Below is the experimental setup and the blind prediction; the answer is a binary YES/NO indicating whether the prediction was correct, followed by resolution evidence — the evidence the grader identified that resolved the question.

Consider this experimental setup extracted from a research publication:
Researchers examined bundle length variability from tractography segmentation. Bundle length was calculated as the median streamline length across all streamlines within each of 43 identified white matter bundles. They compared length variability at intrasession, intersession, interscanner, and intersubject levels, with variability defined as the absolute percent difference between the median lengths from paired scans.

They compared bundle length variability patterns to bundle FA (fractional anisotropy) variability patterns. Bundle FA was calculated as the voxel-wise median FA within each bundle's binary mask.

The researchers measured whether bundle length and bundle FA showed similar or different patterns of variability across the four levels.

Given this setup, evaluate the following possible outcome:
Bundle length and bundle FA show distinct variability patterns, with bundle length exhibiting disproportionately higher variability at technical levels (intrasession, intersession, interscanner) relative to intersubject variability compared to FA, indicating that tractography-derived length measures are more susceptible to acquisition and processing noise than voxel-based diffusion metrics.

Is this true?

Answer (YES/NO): NO